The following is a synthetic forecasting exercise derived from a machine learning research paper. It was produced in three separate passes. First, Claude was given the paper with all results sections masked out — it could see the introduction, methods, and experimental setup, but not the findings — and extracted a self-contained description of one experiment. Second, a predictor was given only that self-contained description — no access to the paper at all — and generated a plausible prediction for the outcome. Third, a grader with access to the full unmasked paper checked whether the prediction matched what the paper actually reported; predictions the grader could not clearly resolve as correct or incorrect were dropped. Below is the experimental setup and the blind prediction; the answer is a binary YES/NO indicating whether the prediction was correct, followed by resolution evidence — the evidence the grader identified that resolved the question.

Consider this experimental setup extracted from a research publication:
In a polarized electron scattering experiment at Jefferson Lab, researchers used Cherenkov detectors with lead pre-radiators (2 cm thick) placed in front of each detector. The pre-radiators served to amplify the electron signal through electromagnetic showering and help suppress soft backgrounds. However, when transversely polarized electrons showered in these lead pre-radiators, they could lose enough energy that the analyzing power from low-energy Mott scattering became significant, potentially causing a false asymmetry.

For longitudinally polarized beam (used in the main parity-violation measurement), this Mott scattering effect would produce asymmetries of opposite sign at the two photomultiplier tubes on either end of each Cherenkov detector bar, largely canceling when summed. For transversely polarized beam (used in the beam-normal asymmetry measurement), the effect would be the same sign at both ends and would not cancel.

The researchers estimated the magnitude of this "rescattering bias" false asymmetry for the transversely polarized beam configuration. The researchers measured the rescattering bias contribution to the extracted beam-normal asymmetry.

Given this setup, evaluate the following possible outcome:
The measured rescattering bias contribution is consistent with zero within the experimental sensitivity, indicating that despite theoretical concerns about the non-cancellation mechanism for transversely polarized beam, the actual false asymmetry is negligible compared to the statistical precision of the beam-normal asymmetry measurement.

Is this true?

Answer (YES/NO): NO